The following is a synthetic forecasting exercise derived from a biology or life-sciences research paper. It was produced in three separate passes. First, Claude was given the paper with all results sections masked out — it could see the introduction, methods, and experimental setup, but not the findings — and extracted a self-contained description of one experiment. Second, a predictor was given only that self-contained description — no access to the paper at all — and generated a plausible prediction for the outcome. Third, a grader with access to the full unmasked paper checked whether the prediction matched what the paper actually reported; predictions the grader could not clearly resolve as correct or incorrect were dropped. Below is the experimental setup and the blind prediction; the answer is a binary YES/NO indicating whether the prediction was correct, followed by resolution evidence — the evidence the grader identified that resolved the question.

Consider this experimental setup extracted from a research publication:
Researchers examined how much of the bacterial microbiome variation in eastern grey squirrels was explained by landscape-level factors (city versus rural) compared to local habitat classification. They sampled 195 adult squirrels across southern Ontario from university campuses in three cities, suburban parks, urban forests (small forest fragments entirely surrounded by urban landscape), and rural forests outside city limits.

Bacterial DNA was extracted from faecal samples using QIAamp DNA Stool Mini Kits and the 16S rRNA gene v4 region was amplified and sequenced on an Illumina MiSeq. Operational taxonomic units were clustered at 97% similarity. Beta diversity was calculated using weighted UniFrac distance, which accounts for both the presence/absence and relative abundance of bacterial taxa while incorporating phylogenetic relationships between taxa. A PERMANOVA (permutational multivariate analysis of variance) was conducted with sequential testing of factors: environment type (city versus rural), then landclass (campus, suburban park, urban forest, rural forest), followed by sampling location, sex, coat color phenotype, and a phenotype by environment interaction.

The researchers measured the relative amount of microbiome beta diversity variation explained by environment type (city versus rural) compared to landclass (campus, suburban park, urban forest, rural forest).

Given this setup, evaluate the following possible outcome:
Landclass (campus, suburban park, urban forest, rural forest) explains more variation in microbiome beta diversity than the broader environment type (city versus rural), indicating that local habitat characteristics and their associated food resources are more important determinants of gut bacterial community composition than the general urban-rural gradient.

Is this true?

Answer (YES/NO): YES